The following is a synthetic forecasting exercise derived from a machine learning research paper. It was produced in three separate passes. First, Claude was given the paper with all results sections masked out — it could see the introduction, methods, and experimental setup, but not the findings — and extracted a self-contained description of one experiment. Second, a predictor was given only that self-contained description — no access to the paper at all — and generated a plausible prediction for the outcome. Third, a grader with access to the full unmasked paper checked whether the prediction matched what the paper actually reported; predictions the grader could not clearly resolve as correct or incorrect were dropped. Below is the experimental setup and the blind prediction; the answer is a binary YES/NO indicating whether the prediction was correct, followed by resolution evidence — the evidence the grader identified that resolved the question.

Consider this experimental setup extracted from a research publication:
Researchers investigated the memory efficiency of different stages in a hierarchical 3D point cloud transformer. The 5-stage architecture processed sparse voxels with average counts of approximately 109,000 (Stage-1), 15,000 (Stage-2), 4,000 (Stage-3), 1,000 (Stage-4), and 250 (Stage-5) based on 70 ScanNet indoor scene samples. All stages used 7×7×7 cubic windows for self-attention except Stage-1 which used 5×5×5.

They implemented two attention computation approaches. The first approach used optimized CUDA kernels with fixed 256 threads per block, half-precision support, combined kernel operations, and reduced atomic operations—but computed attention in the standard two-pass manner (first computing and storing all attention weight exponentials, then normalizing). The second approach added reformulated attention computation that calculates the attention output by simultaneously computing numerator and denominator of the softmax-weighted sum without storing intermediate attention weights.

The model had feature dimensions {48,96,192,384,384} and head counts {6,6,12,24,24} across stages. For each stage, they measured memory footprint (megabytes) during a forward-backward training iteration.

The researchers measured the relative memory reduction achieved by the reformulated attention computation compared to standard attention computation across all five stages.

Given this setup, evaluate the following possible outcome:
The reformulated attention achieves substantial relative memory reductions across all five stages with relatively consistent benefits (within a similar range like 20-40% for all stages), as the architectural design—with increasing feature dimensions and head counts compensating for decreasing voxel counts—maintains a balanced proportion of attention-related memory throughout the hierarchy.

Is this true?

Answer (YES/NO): NO